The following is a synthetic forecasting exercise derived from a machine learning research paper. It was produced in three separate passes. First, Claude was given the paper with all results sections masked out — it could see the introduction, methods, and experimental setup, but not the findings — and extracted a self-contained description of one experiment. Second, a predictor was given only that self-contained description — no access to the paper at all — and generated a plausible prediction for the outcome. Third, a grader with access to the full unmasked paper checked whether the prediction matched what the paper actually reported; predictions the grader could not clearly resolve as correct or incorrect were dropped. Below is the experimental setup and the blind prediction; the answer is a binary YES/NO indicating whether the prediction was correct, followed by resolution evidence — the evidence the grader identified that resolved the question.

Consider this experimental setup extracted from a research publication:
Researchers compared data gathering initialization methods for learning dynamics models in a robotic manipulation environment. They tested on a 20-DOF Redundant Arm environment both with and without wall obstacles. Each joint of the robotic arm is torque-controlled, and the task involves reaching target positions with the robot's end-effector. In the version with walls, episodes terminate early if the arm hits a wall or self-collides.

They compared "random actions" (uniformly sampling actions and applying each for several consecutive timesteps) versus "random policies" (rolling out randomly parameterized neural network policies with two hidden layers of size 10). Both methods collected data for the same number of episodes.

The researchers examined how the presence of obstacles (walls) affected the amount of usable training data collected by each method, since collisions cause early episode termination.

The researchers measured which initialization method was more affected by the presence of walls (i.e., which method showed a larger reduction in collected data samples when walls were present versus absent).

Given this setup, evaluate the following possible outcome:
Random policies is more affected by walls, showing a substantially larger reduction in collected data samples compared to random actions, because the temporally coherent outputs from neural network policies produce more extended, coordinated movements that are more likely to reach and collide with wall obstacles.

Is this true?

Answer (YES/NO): NO